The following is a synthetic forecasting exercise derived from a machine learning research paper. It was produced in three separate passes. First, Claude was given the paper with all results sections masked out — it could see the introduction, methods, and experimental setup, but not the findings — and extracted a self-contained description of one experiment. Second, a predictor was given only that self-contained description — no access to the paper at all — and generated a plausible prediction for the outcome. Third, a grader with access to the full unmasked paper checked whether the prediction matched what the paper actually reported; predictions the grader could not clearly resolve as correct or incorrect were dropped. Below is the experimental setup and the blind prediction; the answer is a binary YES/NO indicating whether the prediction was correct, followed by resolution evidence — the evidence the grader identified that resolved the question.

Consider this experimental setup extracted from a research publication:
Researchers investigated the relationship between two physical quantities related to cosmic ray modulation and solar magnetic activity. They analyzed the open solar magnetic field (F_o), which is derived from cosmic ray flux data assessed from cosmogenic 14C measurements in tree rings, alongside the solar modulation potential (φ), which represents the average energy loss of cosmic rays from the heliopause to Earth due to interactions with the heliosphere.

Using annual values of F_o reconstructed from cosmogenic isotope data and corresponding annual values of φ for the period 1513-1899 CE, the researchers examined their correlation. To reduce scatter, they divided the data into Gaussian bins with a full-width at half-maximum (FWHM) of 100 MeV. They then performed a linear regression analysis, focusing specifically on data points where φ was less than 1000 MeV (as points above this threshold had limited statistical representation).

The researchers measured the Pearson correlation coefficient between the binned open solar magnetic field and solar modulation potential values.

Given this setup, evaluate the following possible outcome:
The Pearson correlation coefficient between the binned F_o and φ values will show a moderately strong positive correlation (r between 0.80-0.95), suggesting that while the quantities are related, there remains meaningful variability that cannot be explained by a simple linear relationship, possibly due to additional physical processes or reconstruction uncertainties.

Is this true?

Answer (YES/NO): NO